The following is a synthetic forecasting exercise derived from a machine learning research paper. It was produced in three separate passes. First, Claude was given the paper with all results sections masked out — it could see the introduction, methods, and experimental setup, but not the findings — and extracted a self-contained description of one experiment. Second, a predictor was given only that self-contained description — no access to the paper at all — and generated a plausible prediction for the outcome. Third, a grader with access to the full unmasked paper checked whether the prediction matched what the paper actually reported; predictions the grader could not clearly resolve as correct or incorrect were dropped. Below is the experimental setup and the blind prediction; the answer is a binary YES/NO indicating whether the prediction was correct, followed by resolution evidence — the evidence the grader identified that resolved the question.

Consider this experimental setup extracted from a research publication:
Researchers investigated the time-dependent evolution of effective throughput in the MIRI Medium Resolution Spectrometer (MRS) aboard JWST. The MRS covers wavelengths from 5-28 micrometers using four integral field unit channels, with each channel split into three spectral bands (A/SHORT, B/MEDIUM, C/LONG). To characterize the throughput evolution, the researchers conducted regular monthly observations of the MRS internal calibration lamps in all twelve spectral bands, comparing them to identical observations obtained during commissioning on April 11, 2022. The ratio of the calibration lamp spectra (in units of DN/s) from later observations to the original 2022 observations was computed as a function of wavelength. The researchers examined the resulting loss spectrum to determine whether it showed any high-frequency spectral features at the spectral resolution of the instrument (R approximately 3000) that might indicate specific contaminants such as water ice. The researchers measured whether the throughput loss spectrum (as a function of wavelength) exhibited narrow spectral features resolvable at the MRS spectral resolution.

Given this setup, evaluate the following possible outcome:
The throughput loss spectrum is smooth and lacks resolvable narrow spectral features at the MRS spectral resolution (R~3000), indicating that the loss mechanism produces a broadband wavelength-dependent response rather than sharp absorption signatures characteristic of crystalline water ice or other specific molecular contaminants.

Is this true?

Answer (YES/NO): YES